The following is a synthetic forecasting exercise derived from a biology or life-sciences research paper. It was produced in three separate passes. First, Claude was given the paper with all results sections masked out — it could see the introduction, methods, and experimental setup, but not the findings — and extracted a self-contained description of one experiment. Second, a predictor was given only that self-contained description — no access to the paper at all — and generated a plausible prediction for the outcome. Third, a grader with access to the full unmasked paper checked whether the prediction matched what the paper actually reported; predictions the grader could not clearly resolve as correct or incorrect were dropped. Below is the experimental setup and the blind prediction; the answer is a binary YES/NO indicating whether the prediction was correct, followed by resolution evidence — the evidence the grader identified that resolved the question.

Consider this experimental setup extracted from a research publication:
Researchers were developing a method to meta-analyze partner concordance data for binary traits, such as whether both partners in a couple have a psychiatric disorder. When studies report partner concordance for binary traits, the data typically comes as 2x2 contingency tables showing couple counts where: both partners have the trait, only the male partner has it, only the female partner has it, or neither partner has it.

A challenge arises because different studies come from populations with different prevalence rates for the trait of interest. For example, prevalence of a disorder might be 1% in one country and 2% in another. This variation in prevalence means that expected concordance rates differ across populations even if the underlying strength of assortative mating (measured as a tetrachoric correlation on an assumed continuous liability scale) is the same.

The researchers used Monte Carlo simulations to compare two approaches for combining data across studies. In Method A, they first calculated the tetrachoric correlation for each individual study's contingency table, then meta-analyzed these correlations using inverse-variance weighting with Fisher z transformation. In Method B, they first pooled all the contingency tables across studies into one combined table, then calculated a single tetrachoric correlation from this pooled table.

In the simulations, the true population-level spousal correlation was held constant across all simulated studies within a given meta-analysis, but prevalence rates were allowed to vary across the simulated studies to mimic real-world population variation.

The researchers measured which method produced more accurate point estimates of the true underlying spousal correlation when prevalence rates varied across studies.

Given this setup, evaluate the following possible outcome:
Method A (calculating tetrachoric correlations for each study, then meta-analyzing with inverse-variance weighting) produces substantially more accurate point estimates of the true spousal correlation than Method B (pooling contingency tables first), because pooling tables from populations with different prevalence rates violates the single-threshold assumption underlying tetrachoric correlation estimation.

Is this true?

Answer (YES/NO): NO